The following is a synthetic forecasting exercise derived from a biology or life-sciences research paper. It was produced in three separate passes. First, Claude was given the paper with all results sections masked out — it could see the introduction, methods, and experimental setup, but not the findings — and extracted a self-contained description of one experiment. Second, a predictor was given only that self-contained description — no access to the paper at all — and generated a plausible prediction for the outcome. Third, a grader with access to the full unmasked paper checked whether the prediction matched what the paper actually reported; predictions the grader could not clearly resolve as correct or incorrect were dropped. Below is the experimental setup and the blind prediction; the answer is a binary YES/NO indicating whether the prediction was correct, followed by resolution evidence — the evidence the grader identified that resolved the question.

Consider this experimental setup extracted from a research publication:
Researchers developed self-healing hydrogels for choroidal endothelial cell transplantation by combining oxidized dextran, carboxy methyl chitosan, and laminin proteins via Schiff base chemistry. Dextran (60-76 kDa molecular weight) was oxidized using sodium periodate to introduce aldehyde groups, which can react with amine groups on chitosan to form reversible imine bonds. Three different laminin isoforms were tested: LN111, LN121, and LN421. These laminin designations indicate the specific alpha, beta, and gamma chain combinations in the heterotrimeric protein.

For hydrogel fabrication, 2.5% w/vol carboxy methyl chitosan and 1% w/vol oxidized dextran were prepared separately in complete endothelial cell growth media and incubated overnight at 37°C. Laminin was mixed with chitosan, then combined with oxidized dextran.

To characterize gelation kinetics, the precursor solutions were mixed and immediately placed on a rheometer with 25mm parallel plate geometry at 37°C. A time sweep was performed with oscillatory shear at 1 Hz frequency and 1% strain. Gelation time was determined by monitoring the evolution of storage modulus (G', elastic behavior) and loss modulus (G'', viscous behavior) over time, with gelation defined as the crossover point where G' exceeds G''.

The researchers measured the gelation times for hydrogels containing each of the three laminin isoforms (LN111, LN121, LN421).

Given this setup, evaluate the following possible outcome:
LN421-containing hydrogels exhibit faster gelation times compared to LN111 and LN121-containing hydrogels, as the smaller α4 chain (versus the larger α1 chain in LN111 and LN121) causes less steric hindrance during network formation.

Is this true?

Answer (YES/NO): NO